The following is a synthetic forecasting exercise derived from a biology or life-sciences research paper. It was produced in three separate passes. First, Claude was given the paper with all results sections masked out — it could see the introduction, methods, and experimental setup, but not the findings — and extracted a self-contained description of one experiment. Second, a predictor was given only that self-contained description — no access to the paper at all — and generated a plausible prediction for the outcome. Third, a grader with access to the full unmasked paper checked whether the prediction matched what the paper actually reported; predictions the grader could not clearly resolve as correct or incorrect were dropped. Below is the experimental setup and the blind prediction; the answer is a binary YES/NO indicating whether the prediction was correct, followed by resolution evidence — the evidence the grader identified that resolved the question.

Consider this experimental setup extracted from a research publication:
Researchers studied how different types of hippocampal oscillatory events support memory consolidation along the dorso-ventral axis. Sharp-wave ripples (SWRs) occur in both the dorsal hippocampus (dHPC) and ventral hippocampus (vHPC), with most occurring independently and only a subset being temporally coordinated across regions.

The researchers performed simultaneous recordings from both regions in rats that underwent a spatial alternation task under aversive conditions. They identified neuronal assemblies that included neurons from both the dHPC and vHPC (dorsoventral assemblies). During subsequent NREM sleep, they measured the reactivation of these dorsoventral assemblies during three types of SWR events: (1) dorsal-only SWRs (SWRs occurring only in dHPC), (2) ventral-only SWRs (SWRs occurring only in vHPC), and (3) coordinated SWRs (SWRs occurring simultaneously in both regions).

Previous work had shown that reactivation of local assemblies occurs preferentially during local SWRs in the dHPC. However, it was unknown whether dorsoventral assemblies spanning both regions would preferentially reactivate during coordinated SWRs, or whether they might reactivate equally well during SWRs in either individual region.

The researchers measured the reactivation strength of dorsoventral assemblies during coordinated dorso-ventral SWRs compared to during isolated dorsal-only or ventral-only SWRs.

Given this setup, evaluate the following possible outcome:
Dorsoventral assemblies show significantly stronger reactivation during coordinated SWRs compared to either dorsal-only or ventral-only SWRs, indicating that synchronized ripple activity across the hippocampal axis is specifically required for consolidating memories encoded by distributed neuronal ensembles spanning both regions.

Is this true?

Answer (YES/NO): NO